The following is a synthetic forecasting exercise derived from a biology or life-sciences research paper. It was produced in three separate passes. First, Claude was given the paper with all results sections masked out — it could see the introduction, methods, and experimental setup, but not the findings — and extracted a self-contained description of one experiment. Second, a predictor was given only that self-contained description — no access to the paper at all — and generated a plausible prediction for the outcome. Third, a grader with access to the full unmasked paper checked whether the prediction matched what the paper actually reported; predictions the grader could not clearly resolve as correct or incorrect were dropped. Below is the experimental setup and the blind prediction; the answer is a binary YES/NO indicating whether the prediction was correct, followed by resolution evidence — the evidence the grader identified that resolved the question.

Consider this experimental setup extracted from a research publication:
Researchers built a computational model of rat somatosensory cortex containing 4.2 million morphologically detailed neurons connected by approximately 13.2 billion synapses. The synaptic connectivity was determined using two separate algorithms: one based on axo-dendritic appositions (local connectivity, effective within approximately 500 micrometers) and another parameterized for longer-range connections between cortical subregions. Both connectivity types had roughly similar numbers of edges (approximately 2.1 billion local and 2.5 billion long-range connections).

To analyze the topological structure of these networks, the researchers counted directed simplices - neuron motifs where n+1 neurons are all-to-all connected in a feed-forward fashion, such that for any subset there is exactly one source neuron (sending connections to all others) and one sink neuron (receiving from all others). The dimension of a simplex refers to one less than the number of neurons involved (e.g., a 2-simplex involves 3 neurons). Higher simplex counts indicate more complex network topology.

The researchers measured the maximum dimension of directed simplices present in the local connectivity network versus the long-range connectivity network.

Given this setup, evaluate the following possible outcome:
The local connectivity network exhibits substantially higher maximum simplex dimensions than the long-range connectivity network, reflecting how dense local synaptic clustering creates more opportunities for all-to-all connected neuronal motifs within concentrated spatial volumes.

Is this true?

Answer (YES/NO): NO